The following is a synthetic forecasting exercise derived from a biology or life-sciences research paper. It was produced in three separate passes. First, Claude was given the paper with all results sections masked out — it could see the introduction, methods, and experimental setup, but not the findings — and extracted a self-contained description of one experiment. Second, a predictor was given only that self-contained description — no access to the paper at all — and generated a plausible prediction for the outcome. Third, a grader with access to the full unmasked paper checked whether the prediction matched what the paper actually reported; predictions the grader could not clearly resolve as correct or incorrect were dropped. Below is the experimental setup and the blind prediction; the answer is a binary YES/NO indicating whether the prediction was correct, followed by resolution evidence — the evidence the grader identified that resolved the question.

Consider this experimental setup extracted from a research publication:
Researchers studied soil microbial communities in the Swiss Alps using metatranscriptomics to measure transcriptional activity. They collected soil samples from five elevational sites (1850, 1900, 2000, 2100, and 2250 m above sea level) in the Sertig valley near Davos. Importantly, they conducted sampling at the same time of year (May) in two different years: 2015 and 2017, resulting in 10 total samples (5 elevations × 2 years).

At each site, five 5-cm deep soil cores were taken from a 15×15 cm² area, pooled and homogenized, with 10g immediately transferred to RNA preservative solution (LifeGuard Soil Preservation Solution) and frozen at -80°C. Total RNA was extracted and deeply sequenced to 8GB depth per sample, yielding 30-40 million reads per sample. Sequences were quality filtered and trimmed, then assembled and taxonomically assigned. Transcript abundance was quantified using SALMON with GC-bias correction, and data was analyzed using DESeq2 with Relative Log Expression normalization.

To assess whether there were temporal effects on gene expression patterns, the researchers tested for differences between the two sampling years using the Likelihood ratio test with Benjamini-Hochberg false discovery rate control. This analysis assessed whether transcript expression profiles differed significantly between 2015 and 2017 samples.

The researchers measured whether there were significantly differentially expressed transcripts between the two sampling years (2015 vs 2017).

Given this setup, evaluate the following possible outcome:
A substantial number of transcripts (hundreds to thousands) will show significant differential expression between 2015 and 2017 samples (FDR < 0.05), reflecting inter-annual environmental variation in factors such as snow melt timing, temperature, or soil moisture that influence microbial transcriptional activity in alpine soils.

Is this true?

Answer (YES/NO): NO